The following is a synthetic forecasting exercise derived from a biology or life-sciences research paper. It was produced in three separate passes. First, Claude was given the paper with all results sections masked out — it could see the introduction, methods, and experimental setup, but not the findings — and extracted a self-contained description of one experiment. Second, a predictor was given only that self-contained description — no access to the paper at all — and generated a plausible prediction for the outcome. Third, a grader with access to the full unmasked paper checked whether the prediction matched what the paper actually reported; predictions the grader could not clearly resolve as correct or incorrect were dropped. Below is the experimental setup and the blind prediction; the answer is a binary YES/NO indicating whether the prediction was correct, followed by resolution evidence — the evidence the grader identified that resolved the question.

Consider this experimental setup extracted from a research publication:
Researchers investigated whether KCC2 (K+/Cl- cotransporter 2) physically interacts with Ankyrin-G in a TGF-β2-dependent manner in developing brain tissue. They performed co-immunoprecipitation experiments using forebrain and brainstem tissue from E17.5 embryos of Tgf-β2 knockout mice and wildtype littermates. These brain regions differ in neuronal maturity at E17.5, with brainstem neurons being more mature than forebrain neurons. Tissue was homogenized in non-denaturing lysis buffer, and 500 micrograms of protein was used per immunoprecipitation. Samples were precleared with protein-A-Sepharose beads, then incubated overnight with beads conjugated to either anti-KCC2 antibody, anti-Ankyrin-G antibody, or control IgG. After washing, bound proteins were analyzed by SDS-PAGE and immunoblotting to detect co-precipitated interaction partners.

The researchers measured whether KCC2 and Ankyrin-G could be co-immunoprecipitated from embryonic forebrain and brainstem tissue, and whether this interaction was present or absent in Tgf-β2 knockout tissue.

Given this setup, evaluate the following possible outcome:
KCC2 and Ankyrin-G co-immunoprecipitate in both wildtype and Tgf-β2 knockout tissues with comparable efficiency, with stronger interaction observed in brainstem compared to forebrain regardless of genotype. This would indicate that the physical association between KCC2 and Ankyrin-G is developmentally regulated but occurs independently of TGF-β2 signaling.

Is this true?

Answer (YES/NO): NO